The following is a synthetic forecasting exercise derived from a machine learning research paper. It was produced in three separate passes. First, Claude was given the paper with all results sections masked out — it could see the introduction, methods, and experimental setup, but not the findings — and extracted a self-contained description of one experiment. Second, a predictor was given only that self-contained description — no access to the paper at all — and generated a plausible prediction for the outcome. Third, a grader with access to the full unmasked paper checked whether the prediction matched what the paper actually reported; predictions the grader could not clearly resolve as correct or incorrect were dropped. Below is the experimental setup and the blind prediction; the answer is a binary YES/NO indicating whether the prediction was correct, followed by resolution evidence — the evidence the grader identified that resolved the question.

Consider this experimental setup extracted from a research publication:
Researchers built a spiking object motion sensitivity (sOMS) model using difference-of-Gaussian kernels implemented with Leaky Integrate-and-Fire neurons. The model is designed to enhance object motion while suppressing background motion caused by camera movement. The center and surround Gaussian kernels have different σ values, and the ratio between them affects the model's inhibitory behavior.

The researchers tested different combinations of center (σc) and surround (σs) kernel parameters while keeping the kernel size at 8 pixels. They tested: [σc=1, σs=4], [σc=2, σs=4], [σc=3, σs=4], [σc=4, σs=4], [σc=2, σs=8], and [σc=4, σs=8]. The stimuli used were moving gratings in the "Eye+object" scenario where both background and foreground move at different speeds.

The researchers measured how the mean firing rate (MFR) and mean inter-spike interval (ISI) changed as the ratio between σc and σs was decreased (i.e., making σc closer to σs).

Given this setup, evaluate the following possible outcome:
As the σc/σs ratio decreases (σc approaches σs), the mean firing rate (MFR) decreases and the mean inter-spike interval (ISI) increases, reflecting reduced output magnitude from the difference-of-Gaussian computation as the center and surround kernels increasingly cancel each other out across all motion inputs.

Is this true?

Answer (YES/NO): NO